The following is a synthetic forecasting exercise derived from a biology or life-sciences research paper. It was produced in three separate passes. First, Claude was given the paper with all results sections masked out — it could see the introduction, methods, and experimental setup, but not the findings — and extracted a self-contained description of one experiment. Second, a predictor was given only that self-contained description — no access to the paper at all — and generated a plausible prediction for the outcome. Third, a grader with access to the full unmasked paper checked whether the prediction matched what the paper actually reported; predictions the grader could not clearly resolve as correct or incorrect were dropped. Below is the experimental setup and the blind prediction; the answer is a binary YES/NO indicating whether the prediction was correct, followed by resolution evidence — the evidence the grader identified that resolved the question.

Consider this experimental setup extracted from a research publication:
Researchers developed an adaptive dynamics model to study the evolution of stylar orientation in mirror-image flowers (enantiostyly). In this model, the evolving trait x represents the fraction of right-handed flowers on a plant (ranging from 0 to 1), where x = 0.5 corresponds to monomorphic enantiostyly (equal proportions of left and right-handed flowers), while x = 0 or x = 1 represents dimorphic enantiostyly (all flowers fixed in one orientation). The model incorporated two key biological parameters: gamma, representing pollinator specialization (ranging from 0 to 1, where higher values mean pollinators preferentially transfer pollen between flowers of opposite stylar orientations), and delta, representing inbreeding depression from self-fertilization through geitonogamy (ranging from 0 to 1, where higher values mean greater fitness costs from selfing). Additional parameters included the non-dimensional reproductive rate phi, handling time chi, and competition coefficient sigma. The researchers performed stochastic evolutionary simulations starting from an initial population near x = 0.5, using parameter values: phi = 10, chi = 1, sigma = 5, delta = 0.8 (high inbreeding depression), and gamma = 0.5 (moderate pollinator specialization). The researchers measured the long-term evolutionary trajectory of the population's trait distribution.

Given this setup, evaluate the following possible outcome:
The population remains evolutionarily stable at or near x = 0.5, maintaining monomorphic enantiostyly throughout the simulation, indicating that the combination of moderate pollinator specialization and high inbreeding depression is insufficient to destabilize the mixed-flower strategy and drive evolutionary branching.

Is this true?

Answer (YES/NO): NO